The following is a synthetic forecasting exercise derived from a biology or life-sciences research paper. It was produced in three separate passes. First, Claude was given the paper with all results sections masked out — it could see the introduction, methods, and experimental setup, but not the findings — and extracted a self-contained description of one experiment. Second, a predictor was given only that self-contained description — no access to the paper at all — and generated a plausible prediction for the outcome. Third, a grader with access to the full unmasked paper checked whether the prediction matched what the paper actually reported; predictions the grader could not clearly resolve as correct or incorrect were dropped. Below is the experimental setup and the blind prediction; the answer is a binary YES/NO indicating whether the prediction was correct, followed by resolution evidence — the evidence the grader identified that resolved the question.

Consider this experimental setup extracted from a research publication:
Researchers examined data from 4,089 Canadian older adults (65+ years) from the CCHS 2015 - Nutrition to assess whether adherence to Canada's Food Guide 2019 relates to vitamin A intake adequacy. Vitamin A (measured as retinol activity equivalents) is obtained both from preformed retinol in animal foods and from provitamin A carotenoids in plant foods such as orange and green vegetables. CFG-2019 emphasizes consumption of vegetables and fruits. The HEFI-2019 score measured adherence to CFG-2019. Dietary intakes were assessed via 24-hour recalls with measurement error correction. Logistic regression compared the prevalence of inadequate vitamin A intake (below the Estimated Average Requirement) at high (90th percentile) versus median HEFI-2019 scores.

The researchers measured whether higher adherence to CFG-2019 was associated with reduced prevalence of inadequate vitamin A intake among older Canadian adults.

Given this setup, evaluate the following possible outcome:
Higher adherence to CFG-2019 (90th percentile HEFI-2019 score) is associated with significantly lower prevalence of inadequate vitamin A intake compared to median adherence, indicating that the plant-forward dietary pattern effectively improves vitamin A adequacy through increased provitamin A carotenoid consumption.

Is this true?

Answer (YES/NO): NO